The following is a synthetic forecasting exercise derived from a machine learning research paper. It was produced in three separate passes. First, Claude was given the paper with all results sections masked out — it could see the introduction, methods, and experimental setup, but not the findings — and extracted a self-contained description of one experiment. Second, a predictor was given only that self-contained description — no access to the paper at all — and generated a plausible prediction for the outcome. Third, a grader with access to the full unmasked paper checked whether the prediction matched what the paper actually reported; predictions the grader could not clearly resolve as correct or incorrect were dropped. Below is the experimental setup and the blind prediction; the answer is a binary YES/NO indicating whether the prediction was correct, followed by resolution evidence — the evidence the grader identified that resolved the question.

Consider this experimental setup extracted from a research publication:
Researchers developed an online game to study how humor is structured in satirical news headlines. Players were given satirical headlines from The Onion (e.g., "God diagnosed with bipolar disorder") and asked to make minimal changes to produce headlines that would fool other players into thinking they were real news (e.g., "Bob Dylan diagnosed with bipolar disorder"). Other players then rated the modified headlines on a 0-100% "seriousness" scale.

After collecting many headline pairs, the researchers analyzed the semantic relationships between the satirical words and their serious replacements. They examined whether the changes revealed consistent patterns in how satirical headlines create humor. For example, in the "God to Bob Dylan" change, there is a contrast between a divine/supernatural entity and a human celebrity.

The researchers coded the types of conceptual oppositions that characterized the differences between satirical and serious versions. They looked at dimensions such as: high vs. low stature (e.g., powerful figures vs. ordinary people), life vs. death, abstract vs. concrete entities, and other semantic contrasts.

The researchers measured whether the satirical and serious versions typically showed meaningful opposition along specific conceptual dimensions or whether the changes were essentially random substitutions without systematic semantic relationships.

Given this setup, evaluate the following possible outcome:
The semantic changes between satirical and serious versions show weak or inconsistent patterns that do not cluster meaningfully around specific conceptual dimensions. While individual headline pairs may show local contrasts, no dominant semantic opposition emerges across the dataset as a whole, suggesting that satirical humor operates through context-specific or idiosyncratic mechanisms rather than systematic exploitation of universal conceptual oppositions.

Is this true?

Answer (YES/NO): NO